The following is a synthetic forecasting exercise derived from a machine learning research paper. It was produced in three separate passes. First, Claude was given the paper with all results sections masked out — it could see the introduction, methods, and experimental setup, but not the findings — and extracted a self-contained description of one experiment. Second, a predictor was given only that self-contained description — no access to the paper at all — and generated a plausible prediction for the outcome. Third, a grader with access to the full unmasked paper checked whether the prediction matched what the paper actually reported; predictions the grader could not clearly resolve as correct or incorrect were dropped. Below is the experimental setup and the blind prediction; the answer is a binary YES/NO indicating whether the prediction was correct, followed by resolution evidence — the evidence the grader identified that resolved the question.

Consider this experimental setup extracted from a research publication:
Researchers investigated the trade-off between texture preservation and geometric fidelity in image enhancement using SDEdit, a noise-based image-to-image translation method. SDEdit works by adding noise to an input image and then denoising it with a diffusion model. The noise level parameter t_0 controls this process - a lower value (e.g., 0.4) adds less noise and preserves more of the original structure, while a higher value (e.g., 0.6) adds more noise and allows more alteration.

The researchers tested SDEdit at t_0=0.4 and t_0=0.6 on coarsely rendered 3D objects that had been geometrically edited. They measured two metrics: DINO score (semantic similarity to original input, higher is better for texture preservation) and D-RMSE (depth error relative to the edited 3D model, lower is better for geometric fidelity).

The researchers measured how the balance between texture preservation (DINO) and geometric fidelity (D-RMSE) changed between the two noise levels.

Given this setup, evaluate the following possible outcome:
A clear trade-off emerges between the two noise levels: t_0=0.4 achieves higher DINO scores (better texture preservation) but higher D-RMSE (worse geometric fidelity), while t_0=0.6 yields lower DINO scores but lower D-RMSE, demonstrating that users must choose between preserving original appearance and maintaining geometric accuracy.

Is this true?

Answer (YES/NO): NO